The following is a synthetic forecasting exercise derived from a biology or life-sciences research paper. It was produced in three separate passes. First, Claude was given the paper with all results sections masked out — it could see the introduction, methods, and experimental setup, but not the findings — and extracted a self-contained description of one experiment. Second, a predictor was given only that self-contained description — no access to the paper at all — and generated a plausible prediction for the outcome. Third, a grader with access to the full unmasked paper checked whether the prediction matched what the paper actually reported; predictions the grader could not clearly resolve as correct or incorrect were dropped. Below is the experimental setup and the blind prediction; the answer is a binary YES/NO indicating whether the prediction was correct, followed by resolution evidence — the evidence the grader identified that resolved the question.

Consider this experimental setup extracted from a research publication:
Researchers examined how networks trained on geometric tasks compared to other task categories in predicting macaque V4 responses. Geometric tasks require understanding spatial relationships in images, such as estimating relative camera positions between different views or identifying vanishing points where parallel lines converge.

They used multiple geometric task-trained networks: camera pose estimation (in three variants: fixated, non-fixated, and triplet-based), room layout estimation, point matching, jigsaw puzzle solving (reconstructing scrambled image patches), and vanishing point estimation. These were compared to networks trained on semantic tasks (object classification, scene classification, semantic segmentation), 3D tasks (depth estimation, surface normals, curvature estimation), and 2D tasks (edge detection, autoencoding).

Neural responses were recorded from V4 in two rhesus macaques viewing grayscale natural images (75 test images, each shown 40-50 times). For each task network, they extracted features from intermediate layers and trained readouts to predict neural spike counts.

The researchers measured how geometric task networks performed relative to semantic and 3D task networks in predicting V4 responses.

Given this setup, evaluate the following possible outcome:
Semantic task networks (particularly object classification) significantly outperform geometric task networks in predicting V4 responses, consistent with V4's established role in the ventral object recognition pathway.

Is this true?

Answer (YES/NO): YES